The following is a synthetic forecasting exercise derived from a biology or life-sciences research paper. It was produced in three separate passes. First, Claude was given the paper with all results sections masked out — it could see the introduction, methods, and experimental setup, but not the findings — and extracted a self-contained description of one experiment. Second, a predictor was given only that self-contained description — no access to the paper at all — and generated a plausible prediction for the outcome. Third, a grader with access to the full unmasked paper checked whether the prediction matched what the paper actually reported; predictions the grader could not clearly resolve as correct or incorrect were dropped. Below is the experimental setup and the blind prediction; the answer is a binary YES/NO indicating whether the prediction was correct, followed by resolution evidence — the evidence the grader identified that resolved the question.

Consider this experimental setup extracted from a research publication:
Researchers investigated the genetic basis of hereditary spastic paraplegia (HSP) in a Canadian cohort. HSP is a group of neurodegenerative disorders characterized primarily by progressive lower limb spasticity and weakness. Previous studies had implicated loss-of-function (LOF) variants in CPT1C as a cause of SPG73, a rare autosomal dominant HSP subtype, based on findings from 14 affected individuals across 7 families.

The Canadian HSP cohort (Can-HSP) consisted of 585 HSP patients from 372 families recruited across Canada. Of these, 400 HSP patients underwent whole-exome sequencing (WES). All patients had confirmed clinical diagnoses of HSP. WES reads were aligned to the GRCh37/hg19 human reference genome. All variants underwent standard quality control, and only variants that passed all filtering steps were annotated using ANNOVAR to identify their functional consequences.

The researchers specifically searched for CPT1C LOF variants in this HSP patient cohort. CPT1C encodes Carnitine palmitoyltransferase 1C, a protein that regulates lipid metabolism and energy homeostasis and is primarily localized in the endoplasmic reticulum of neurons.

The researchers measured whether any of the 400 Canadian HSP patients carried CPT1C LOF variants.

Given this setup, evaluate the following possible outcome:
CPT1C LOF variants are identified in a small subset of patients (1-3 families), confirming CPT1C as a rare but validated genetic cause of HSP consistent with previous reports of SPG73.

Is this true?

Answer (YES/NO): NO